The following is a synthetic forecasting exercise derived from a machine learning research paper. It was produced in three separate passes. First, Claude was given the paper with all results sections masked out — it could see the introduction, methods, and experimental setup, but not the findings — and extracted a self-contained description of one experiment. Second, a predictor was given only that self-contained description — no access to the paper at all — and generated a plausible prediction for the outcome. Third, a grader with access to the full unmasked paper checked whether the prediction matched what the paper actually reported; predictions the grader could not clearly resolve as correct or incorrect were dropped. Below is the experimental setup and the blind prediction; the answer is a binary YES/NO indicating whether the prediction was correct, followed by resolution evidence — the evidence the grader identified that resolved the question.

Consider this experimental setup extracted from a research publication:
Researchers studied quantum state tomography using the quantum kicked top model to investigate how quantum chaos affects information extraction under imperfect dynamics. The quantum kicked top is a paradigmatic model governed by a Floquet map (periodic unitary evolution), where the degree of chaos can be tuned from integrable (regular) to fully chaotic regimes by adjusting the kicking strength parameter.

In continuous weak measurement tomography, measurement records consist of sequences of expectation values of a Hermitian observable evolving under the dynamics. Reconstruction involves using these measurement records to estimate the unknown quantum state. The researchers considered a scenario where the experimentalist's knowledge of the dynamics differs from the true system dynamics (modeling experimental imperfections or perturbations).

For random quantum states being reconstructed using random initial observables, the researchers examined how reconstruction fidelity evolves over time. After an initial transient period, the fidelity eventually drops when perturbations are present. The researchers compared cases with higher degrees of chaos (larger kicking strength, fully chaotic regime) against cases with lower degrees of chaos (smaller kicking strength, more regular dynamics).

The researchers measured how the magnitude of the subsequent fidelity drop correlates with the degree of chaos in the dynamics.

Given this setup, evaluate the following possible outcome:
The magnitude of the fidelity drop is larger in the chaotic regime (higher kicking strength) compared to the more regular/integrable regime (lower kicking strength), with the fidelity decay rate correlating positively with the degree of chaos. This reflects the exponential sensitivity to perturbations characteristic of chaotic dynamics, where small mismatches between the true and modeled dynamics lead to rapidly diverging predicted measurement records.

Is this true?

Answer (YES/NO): NO